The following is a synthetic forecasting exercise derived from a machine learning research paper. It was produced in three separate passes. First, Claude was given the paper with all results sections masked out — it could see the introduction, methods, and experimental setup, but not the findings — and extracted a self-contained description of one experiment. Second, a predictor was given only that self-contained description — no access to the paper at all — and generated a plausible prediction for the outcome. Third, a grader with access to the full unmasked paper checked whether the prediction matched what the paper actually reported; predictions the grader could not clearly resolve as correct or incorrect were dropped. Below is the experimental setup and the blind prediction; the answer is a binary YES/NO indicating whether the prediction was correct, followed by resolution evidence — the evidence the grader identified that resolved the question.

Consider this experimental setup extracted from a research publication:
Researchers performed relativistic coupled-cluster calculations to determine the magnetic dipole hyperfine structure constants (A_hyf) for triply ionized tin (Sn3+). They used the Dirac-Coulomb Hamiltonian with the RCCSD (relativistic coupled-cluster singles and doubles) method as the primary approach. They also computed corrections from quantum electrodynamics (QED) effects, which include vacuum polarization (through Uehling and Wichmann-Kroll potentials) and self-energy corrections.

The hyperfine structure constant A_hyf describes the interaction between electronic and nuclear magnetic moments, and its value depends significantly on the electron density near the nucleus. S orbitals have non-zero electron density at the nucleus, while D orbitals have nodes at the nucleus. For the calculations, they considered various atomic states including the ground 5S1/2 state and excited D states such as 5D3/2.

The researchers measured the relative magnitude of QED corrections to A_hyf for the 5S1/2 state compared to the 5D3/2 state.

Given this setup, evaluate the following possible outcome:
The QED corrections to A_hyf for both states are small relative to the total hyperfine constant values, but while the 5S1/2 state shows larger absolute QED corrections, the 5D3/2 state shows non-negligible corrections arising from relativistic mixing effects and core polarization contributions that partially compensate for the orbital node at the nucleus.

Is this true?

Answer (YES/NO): NO